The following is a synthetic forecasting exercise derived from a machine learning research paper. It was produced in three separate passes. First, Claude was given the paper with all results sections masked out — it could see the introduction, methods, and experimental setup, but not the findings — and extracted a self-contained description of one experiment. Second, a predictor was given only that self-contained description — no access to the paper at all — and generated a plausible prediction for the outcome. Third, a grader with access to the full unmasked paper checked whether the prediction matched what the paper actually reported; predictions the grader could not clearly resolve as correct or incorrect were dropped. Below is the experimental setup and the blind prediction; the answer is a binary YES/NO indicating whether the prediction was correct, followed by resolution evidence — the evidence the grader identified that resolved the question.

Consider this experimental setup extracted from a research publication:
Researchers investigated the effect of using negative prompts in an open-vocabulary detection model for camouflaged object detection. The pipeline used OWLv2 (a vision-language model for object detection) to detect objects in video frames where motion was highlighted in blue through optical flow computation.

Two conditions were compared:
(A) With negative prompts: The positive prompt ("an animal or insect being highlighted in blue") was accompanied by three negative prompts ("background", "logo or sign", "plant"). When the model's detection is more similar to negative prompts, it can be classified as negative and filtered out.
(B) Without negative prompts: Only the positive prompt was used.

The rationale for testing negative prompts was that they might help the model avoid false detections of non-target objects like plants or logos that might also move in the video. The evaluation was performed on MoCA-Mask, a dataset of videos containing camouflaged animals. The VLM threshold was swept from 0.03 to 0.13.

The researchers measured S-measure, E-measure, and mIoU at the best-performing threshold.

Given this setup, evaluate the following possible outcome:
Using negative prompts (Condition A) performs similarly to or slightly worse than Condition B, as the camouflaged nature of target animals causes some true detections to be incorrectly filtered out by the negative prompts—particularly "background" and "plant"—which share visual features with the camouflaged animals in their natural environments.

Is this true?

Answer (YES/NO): NO